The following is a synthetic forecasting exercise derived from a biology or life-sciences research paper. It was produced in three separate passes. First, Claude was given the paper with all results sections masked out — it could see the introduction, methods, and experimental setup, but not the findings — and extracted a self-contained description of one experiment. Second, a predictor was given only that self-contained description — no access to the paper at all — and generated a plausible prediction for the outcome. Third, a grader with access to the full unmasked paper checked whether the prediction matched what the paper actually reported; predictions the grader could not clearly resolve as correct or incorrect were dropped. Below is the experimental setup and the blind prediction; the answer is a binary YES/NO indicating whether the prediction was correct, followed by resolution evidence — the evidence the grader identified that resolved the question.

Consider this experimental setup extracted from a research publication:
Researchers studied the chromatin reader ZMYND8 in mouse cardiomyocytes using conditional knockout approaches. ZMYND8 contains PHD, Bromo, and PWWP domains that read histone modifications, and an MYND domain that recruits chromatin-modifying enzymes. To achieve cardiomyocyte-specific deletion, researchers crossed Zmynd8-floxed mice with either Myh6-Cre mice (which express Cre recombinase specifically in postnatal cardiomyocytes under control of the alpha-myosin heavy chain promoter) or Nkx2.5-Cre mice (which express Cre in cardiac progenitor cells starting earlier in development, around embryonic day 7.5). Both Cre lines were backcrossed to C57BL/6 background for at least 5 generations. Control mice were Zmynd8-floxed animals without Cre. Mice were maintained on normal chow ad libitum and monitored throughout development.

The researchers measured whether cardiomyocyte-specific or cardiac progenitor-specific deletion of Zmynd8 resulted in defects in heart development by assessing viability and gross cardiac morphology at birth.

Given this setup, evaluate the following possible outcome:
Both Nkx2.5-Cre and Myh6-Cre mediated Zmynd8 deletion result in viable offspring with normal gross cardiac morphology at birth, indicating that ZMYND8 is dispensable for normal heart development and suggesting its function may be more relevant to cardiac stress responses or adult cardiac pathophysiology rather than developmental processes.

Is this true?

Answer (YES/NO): YES